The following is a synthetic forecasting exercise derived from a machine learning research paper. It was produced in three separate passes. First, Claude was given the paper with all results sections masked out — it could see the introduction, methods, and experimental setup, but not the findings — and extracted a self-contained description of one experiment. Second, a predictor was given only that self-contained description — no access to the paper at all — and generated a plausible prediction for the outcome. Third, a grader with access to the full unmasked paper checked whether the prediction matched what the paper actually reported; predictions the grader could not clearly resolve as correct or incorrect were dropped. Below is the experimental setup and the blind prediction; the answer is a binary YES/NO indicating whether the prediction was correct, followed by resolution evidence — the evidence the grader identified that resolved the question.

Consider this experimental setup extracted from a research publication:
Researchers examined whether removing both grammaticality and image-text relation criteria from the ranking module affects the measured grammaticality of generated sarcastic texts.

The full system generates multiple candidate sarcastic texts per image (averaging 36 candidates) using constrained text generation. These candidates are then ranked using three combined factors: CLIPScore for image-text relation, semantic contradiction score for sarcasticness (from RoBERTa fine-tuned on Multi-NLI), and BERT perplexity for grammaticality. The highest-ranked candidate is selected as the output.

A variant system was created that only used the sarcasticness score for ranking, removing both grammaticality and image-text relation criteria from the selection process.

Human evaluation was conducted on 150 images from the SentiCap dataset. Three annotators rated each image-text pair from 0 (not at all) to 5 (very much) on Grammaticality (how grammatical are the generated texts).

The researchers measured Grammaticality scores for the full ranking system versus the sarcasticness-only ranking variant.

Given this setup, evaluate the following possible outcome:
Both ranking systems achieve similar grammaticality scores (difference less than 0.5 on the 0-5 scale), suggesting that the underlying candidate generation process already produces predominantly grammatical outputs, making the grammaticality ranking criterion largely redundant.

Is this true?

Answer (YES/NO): NO